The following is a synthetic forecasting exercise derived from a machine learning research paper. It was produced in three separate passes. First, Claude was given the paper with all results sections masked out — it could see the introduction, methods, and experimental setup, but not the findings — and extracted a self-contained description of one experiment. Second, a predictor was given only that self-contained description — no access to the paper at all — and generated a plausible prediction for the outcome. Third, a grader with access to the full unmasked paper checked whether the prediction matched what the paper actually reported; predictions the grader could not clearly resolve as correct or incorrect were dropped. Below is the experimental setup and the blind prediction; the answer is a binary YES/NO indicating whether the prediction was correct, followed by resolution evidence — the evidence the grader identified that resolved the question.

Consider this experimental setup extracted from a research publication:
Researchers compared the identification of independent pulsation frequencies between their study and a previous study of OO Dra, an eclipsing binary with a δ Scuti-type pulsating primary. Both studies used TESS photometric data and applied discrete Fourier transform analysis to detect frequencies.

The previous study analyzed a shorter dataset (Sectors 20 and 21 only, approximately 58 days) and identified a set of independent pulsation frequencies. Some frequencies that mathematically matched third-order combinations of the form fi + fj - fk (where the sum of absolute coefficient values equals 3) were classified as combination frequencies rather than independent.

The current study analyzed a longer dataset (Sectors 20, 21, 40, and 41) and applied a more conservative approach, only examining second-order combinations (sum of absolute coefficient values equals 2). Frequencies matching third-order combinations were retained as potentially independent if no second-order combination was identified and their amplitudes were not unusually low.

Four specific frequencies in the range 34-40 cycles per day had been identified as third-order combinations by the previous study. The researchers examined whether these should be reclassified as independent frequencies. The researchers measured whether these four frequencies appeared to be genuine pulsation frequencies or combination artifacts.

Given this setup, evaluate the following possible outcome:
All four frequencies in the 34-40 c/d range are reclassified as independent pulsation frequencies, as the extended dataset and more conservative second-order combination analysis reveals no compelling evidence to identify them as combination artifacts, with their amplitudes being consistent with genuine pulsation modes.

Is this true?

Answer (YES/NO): YES